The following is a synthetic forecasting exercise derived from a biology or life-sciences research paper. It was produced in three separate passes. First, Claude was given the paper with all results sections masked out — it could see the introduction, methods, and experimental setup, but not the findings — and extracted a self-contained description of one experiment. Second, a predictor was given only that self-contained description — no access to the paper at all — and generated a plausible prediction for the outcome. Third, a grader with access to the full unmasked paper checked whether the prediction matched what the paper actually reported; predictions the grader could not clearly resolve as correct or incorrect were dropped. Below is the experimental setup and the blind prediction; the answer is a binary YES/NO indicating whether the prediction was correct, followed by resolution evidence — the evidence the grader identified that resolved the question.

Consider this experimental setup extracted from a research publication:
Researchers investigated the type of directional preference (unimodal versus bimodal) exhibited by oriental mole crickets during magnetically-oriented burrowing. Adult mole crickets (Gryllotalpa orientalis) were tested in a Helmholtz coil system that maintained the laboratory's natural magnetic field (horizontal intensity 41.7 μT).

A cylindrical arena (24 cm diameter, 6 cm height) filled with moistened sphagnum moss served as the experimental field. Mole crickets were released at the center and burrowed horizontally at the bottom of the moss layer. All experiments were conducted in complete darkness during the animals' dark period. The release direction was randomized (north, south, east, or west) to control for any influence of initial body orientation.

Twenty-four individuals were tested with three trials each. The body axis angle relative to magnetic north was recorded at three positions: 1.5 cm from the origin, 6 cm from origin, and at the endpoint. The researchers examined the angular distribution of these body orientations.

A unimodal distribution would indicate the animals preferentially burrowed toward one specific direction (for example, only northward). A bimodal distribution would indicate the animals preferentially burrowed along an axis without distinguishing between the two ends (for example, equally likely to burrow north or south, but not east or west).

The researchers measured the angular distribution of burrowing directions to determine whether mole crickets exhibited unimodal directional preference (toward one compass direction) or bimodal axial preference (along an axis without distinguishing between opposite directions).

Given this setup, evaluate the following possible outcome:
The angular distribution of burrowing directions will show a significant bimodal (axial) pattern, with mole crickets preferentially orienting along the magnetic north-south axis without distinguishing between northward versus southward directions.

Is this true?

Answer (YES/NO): YES